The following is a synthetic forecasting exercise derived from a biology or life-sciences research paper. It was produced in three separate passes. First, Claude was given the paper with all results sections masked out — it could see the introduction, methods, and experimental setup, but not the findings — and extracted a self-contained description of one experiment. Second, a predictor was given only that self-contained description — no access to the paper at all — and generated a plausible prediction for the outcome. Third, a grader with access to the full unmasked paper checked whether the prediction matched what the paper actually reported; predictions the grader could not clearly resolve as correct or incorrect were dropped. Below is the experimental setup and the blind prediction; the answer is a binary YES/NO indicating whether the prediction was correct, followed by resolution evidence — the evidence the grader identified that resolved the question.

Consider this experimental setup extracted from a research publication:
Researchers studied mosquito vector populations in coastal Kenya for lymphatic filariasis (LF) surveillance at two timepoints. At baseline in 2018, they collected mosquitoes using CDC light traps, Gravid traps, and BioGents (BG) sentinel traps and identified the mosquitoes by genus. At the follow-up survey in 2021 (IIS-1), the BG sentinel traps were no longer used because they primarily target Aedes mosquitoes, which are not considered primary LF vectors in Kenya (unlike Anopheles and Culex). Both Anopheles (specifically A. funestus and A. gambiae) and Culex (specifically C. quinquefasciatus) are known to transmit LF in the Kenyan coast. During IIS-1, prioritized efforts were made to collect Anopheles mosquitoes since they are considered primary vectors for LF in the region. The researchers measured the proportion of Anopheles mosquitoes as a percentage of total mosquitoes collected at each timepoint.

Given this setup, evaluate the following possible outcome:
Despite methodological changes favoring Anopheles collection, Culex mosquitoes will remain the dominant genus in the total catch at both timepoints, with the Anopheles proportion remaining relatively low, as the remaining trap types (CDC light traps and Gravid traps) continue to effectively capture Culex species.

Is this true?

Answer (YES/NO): YES